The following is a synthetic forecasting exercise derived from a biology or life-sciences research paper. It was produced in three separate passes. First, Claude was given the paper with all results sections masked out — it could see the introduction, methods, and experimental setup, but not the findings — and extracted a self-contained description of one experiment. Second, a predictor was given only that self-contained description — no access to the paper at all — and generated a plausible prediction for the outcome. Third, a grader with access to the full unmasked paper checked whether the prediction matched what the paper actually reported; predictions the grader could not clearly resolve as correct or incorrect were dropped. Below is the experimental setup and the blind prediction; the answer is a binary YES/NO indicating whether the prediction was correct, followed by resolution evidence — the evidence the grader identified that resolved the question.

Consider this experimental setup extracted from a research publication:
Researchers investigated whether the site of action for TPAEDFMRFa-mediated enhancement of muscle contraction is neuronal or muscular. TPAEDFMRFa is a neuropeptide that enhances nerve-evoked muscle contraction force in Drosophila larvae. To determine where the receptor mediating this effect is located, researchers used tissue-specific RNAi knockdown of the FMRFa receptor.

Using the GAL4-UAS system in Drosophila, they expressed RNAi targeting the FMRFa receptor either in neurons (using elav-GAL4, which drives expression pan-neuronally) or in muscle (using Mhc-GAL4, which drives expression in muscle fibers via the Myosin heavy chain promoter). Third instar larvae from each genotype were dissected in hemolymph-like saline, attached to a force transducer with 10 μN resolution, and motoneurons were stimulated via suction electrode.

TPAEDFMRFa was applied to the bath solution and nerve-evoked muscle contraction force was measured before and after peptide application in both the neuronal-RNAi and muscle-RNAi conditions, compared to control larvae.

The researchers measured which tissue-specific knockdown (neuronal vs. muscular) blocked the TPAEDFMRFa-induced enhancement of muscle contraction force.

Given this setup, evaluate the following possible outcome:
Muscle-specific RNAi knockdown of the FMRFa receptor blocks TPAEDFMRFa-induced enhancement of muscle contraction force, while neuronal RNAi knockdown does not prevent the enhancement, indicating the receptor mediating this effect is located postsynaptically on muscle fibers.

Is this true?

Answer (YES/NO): NO